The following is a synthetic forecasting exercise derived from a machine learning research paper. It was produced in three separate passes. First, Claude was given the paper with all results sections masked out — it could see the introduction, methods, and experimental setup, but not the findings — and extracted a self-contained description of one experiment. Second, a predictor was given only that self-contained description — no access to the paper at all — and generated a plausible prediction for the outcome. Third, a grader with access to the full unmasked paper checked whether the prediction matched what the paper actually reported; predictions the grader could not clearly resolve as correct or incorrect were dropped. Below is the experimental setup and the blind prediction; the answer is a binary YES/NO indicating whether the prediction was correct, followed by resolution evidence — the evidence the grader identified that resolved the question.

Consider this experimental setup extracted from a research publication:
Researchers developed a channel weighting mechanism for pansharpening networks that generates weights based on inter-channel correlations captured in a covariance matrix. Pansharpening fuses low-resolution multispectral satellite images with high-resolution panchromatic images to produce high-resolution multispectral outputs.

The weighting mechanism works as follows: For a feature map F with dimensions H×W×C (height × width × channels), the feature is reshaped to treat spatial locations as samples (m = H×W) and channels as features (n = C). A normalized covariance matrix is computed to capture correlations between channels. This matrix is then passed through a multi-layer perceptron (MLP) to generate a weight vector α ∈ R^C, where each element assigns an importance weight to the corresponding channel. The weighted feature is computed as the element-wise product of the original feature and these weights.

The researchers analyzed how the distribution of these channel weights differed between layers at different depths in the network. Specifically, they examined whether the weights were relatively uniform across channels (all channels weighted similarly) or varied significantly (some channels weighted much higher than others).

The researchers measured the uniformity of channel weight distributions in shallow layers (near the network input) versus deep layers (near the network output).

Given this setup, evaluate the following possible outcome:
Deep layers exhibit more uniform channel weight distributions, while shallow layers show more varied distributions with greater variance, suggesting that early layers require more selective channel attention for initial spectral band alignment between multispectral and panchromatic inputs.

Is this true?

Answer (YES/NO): NO